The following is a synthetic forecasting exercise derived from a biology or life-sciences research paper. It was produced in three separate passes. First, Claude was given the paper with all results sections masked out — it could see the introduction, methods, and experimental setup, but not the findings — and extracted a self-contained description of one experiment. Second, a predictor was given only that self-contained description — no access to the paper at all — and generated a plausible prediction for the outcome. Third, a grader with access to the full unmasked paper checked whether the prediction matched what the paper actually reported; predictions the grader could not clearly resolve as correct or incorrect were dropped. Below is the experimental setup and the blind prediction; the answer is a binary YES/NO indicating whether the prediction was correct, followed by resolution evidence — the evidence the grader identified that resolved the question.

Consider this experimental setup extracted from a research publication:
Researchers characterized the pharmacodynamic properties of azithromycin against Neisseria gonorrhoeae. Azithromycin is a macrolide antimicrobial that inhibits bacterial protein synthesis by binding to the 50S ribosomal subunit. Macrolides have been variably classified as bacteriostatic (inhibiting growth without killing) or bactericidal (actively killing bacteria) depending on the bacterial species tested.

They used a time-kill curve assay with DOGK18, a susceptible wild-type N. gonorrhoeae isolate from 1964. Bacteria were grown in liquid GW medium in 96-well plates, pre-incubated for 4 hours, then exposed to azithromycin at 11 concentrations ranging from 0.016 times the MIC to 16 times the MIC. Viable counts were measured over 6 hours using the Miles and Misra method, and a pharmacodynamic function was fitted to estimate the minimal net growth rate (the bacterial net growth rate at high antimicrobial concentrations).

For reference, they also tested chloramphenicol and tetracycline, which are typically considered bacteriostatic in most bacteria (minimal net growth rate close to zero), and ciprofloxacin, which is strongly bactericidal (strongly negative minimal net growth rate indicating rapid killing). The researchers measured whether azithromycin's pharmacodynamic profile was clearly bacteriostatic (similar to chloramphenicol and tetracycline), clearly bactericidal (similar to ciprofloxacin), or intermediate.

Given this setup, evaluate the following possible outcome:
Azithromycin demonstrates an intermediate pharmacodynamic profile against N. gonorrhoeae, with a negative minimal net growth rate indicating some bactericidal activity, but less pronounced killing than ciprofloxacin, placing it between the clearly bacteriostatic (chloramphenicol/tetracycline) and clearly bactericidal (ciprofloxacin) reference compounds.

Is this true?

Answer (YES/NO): YES